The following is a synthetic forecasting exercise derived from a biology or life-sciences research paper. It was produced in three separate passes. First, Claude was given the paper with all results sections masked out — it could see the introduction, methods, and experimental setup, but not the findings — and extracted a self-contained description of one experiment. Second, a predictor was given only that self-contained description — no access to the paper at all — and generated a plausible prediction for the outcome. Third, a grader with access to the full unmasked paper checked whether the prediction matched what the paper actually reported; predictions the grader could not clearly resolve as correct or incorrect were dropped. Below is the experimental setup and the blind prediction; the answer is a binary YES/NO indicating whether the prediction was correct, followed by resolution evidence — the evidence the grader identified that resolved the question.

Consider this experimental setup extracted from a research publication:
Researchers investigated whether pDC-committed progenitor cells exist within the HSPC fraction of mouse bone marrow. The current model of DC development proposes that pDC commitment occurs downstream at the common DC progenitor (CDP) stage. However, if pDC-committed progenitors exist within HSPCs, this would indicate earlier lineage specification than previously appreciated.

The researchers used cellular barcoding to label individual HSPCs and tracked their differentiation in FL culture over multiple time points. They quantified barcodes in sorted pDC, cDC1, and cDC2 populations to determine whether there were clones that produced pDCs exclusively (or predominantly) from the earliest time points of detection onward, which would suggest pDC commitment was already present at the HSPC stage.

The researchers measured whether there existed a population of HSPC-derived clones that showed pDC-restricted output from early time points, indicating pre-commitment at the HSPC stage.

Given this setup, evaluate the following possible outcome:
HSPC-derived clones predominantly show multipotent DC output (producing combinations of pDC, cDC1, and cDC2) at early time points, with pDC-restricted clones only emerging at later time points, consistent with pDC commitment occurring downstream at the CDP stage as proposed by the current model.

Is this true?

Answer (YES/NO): NO